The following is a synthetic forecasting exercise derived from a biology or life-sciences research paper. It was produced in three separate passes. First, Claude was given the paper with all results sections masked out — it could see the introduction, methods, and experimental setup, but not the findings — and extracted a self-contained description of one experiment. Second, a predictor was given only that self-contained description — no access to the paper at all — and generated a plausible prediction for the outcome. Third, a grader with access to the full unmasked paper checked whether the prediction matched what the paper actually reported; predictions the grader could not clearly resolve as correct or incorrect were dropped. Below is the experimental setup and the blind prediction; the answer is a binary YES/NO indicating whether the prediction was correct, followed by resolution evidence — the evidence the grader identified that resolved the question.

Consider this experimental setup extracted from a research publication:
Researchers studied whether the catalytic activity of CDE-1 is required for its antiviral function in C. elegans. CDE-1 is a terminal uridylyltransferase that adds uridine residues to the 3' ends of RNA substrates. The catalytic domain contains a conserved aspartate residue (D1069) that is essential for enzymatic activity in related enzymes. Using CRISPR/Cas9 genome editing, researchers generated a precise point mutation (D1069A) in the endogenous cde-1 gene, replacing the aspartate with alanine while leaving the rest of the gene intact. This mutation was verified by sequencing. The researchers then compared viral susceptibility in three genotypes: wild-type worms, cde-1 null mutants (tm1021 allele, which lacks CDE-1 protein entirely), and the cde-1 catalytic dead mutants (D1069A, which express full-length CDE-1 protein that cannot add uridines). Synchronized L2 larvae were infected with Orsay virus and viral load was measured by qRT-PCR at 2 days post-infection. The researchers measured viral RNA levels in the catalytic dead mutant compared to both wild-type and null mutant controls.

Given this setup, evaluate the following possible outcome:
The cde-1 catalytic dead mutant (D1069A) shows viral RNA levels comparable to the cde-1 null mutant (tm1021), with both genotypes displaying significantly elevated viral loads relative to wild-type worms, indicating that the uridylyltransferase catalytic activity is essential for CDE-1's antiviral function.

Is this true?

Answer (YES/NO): YES